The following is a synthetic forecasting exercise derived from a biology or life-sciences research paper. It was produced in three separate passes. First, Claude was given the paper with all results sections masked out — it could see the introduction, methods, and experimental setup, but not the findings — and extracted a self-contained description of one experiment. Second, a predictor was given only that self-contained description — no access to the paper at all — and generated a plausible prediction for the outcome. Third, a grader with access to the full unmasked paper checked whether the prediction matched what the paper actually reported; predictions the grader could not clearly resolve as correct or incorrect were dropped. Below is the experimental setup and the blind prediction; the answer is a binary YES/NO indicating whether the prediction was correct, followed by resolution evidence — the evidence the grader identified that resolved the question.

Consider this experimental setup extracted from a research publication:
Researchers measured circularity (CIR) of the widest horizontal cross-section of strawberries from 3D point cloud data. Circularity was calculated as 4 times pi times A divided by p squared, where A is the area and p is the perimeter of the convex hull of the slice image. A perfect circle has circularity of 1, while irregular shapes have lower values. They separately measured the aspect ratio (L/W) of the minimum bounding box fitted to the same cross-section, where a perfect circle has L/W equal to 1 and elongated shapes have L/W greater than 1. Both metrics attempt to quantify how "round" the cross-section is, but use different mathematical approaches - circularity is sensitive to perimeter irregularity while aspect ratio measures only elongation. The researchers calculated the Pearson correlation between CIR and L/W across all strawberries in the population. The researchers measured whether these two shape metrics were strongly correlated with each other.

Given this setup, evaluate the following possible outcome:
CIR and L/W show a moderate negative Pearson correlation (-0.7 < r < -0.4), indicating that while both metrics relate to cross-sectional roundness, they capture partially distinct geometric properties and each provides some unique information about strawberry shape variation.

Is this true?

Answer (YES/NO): NO